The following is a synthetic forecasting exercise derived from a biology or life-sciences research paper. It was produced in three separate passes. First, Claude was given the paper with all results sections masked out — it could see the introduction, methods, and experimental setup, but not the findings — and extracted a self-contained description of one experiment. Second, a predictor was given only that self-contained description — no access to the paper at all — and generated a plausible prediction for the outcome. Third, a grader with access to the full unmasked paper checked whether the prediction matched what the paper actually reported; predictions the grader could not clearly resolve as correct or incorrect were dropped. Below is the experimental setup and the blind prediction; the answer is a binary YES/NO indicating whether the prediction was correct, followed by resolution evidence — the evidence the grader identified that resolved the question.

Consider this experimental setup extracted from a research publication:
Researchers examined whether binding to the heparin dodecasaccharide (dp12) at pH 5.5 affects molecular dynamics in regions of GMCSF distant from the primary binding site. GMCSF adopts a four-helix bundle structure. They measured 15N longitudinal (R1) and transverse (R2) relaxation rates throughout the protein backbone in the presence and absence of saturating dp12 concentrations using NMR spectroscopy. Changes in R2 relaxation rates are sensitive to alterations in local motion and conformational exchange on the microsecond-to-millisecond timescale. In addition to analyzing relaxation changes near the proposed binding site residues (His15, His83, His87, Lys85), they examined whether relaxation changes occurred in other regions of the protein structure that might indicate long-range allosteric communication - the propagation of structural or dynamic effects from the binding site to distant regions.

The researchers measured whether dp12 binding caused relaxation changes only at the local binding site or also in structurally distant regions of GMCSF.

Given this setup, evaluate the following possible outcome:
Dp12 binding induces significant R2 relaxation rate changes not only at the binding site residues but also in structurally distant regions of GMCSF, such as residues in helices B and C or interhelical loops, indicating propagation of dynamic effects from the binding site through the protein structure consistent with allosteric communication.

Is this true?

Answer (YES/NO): YES